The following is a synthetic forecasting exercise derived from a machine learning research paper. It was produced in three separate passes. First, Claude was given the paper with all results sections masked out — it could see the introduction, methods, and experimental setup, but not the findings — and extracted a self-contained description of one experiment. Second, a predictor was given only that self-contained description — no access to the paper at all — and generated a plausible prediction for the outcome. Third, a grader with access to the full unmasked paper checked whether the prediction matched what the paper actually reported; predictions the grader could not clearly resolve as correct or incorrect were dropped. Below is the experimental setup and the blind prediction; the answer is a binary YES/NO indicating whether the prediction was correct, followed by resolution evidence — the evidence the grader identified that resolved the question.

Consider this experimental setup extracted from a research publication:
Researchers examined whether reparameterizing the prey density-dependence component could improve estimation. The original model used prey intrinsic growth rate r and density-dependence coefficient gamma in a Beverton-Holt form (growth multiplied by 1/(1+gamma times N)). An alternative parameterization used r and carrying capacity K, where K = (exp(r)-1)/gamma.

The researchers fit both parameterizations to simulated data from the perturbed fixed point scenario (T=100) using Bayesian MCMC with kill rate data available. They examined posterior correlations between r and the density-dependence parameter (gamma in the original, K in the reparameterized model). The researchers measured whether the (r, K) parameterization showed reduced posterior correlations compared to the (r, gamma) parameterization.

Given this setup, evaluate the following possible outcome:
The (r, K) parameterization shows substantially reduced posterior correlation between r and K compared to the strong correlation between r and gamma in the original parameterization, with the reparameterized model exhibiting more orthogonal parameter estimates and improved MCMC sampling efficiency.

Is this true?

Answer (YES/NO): NO